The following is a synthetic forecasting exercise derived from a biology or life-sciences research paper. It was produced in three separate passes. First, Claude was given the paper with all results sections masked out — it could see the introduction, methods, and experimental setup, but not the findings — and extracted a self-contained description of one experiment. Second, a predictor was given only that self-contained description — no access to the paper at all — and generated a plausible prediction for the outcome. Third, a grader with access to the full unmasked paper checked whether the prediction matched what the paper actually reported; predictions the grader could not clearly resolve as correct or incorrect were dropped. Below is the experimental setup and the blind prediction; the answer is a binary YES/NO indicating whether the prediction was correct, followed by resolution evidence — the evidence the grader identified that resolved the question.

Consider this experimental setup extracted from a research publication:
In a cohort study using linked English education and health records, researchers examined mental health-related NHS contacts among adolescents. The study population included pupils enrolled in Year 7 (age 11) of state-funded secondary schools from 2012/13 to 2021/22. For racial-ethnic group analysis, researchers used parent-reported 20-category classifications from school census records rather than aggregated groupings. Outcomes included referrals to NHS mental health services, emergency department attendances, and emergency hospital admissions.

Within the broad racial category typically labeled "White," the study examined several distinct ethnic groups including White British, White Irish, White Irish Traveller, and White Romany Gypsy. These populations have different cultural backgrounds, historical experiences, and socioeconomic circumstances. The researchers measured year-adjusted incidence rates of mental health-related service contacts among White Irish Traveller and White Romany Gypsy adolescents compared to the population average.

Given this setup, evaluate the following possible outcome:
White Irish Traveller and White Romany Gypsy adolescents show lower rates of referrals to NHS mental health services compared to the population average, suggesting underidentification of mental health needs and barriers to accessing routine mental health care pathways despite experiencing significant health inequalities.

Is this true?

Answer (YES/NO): NO